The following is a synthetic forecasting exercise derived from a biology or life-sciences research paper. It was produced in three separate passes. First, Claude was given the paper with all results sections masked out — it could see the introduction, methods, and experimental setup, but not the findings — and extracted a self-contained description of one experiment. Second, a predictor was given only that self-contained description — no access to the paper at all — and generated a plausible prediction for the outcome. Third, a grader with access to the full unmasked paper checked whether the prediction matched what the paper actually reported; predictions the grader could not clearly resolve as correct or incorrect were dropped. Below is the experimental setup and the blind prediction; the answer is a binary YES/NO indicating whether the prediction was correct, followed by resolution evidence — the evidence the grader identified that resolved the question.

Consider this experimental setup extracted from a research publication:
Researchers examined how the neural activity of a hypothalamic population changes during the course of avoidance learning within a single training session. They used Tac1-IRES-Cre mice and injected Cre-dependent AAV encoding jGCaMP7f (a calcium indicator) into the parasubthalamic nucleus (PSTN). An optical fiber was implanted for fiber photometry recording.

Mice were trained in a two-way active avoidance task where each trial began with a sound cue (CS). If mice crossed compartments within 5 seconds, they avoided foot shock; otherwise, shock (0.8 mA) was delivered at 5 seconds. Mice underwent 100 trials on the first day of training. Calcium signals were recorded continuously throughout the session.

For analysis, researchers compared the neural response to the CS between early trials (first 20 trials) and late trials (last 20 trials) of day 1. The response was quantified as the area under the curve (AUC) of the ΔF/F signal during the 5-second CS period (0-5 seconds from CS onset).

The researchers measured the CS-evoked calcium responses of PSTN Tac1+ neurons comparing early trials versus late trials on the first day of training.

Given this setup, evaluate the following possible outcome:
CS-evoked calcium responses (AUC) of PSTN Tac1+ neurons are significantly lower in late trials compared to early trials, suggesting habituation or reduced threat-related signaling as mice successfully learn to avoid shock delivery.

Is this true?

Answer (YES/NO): NO